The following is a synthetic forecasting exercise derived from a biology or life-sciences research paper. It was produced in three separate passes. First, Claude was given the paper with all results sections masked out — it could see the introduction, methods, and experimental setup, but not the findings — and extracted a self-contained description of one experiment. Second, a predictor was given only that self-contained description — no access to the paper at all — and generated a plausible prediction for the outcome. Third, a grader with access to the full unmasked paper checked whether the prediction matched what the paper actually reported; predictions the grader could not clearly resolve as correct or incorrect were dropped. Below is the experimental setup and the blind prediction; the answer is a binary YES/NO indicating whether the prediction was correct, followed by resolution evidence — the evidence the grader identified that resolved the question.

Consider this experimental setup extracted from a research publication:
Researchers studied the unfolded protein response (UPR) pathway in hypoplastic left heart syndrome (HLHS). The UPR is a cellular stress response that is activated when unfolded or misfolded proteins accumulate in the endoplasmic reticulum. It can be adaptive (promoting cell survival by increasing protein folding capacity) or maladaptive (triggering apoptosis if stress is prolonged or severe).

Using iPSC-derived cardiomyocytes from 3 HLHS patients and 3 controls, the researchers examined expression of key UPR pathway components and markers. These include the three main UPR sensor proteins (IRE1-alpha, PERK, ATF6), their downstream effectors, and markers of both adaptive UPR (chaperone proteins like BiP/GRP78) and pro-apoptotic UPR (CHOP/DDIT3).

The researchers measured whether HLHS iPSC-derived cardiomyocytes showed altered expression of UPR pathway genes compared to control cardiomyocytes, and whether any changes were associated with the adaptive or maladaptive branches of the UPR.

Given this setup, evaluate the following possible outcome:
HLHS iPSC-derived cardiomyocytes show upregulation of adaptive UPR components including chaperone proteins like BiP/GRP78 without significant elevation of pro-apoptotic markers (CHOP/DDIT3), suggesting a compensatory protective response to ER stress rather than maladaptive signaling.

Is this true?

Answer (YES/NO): NO